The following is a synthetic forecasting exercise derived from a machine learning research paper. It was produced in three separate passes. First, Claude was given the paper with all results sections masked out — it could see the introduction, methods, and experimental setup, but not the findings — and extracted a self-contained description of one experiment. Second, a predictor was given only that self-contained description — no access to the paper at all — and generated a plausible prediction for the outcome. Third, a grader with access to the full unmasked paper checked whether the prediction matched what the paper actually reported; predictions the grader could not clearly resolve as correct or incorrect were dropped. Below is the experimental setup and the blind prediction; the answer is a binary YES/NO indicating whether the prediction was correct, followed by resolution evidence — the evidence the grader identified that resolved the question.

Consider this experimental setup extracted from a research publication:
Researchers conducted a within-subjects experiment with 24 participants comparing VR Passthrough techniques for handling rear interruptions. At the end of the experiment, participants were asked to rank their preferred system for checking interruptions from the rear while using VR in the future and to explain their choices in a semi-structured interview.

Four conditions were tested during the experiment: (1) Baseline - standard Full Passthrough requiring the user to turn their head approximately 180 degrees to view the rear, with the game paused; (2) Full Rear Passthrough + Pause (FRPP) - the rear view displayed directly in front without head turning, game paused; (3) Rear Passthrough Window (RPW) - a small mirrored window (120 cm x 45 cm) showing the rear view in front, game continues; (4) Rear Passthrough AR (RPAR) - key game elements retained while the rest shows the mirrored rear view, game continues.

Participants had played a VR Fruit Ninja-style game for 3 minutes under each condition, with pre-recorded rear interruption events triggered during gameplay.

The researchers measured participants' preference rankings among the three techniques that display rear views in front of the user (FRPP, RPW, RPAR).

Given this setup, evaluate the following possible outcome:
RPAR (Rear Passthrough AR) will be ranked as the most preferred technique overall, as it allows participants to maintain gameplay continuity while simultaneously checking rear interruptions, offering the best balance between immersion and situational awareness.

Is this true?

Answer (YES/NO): NO